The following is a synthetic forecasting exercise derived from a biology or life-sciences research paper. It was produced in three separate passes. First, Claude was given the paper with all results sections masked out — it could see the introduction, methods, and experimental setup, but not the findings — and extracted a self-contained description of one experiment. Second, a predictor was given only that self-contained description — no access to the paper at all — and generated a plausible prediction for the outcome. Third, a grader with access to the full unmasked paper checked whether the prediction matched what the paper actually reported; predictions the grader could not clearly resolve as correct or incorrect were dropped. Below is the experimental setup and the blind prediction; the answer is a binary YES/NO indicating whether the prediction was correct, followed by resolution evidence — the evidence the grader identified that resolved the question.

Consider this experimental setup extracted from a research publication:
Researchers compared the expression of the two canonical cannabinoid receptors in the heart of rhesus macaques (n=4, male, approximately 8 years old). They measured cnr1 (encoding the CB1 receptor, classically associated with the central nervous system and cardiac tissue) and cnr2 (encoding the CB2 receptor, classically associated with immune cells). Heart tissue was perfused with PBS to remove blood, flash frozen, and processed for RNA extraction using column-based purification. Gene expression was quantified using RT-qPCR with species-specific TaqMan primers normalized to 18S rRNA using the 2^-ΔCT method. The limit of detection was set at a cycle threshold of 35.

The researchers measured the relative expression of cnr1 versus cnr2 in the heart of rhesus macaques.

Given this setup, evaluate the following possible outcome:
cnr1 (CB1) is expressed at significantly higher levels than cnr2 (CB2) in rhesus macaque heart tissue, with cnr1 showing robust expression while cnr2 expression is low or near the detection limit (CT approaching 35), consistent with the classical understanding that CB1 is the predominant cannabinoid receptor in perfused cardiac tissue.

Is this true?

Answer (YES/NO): NO